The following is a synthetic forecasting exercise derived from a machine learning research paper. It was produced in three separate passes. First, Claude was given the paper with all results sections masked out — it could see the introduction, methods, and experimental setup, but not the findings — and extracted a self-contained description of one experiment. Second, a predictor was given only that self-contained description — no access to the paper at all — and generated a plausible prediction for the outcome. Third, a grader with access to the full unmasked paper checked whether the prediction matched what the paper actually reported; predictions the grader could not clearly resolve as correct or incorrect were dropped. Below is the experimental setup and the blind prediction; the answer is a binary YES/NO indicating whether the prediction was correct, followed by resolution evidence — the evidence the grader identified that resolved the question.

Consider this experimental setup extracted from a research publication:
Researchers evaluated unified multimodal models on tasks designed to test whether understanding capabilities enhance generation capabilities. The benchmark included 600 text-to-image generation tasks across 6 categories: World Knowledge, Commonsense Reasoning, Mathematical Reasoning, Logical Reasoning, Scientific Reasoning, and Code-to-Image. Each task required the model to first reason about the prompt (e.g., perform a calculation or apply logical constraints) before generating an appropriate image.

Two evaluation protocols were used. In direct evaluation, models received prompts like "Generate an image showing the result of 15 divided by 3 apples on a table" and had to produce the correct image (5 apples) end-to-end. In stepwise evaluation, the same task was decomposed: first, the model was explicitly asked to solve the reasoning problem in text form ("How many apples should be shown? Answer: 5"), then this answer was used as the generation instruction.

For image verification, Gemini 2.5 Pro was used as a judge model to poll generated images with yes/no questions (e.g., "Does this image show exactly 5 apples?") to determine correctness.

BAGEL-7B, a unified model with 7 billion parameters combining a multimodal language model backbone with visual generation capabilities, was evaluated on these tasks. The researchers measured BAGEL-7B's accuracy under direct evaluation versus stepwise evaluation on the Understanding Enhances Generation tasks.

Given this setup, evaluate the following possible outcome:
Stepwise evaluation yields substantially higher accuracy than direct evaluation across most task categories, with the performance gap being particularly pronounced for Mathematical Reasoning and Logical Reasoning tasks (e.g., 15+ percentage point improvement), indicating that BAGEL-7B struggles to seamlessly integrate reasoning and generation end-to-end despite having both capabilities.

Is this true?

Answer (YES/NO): NO